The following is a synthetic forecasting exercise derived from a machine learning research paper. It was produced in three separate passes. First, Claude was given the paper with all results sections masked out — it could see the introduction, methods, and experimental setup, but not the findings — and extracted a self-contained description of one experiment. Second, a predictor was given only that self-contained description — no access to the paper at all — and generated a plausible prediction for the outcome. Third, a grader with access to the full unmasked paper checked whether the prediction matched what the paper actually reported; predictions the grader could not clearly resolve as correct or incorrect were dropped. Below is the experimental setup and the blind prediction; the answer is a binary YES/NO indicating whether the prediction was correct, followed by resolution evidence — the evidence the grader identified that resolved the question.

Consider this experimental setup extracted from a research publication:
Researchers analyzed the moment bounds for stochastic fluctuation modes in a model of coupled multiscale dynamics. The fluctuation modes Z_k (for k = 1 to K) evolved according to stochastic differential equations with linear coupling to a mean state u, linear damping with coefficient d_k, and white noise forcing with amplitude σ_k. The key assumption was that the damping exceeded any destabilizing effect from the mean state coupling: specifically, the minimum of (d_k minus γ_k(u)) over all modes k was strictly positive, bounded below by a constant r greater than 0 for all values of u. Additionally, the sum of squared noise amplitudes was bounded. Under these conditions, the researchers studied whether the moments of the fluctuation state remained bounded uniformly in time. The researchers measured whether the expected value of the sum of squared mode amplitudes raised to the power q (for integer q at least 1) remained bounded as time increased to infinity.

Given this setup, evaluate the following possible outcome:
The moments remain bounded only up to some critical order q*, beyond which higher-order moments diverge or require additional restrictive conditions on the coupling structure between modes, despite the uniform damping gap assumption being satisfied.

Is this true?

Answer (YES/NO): NO